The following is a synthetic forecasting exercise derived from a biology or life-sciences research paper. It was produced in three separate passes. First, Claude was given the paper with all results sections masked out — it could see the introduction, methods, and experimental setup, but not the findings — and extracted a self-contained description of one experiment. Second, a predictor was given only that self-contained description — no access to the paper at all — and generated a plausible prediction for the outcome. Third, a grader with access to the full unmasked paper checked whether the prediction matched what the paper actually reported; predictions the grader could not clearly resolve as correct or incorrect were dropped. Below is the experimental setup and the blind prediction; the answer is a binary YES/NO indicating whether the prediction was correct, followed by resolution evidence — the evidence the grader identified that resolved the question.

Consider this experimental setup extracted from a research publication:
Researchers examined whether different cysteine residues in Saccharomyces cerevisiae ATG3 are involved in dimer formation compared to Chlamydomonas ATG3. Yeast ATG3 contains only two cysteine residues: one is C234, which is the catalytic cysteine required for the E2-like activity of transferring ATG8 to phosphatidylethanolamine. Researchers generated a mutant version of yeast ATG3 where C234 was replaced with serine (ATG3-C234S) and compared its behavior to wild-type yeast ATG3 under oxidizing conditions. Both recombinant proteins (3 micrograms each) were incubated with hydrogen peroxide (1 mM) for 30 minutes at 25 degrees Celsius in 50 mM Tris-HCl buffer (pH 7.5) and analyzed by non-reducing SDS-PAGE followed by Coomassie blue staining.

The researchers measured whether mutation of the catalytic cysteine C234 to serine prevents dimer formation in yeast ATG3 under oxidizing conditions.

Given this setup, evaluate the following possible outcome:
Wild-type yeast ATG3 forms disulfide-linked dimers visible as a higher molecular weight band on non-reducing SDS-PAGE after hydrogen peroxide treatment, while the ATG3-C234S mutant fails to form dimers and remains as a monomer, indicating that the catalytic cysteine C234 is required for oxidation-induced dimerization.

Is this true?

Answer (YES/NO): YES